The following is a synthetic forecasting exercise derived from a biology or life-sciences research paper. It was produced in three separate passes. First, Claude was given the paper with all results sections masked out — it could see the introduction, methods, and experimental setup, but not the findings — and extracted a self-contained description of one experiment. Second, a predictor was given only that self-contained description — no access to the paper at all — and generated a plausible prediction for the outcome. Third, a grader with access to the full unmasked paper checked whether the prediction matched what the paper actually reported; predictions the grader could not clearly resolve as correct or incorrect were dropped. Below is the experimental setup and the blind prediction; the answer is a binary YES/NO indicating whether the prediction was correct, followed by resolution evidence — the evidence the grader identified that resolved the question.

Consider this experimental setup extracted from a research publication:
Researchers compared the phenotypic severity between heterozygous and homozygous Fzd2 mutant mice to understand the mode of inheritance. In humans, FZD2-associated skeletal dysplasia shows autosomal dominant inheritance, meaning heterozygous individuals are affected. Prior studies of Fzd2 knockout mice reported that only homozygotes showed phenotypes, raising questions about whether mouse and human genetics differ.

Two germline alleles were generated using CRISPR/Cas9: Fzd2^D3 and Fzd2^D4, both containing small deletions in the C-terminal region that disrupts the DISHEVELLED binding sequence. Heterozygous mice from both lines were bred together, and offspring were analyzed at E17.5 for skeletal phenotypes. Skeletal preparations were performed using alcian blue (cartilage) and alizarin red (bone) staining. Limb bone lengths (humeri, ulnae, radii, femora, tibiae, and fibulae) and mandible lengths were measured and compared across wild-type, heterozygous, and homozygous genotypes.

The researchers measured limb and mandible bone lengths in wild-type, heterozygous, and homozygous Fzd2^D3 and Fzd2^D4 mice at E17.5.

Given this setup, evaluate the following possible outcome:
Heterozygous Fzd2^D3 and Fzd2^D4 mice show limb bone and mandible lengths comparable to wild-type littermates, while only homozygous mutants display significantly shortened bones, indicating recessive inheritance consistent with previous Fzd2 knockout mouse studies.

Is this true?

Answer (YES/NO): NO